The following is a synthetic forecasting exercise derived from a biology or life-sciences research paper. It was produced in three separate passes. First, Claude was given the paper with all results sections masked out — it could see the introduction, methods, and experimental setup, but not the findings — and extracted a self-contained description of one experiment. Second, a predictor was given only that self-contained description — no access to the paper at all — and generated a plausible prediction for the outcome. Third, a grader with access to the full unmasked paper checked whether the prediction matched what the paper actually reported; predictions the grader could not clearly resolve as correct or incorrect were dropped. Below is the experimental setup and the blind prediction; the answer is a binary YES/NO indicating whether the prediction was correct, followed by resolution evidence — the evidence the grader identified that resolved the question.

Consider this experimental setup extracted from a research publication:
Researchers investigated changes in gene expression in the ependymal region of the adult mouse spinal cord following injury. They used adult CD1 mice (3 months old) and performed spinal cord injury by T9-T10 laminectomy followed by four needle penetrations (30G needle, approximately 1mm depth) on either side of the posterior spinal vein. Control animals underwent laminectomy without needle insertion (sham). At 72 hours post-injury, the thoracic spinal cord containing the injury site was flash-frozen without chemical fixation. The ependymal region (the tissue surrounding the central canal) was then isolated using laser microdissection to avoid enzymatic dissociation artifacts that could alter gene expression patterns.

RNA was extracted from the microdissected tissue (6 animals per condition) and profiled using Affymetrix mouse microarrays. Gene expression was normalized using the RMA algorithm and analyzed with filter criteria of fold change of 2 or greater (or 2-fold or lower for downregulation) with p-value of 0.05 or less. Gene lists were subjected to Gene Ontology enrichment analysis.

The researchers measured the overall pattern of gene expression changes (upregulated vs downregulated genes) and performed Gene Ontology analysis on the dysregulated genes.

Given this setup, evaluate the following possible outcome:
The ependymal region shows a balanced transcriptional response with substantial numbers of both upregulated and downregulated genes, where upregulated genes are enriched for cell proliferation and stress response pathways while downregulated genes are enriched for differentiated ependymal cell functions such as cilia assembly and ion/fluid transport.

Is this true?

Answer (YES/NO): NO